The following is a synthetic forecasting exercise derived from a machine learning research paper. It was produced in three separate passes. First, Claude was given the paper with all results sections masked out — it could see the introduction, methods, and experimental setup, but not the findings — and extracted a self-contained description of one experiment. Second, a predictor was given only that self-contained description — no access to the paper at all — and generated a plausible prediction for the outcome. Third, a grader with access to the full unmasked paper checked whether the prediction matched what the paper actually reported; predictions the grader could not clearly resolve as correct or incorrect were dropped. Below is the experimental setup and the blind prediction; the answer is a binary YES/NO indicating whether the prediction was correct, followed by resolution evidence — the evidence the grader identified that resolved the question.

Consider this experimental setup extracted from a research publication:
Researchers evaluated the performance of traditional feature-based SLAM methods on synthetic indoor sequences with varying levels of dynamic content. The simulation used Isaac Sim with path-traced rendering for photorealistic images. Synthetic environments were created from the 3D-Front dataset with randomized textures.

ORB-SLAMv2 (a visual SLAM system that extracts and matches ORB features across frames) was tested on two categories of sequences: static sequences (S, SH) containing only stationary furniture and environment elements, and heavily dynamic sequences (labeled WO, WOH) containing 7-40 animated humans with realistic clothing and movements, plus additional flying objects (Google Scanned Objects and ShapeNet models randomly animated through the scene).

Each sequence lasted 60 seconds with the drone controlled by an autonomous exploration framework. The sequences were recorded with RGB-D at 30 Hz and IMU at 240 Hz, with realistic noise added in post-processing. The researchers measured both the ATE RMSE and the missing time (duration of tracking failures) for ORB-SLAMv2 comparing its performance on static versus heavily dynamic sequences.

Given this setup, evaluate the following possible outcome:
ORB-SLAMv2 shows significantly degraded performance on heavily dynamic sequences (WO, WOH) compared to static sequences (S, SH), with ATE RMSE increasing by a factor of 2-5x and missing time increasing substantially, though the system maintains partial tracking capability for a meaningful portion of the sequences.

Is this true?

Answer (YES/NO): NO